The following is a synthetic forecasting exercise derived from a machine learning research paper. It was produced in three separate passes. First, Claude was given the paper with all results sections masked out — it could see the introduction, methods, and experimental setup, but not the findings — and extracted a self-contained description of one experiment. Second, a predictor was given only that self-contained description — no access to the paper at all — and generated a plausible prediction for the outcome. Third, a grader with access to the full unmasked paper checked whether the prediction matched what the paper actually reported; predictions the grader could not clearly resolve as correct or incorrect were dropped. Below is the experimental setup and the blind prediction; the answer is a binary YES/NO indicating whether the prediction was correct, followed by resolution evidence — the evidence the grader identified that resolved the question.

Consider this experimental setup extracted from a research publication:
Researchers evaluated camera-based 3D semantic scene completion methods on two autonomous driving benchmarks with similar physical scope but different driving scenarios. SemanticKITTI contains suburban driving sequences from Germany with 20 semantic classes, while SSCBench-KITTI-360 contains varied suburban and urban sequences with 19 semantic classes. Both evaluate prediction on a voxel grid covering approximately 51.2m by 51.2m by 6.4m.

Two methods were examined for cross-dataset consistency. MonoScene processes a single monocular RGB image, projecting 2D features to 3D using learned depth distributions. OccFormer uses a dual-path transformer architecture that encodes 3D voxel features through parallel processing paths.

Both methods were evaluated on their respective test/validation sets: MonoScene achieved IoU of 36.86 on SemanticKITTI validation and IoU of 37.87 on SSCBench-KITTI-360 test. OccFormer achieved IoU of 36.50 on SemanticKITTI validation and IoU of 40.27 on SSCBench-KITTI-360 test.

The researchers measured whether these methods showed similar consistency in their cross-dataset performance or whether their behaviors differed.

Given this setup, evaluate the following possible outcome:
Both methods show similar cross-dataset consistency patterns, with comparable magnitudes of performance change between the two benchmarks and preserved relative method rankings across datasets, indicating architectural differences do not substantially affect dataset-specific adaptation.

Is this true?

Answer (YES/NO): NO